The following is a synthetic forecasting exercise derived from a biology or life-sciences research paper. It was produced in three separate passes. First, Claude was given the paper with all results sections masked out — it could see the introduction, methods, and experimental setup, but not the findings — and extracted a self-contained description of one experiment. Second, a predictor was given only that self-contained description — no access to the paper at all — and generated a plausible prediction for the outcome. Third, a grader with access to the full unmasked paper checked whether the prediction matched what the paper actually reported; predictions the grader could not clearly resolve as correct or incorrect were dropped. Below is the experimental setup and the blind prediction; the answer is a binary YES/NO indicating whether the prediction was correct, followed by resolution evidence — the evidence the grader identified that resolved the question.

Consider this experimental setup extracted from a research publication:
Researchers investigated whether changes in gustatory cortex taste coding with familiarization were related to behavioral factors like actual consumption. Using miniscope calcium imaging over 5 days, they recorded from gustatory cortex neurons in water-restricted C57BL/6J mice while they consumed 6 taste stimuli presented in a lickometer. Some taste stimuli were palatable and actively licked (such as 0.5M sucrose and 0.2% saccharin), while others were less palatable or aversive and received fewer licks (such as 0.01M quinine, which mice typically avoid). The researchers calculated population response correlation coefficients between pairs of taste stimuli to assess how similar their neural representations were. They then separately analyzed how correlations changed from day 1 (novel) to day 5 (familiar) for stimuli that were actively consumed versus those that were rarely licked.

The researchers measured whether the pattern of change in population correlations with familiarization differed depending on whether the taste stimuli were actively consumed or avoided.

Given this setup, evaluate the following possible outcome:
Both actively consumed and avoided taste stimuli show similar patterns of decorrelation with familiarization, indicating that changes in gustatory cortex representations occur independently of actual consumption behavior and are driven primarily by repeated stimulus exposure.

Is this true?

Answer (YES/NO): NO